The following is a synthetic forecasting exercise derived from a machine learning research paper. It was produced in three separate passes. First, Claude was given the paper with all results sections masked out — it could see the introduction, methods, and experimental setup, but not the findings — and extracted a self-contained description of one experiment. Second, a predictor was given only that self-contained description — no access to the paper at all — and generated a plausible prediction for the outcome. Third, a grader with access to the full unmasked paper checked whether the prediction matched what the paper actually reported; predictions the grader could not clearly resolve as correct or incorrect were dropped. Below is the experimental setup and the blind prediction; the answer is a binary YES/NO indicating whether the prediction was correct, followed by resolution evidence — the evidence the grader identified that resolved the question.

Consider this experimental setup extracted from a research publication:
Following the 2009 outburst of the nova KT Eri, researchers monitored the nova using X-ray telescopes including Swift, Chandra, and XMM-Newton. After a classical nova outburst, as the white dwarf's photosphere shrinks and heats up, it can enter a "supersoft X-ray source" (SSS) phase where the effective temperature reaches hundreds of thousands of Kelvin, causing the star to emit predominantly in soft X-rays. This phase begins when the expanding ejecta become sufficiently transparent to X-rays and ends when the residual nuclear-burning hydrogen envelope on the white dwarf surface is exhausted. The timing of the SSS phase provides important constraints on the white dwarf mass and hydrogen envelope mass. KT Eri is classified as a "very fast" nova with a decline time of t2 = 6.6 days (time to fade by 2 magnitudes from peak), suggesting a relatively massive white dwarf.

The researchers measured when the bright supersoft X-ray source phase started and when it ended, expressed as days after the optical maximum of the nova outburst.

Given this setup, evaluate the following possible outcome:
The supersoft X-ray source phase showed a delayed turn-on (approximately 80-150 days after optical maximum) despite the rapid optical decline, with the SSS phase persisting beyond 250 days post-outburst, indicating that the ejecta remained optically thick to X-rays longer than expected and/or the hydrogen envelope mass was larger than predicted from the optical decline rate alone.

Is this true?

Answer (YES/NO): NO